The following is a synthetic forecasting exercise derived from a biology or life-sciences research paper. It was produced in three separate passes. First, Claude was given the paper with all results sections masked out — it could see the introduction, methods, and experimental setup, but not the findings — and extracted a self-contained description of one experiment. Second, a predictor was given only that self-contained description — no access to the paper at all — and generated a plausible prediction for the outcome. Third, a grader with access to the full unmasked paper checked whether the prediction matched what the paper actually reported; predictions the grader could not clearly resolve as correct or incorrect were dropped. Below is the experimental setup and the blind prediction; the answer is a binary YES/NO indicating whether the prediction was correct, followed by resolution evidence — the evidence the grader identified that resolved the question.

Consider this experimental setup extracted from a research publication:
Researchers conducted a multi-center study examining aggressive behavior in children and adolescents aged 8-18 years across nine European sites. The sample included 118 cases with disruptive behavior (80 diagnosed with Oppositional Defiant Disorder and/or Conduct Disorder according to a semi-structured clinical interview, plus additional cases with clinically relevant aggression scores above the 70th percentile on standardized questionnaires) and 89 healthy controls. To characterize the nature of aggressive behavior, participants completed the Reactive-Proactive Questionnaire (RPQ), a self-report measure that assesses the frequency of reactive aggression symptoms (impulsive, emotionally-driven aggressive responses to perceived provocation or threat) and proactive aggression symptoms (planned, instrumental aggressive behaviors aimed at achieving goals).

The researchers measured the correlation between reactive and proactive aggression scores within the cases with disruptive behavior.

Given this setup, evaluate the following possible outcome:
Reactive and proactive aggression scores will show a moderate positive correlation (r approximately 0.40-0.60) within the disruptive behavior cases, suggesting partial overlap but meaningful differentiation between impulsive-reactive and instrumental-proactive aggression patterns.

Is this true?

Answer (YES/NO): NO